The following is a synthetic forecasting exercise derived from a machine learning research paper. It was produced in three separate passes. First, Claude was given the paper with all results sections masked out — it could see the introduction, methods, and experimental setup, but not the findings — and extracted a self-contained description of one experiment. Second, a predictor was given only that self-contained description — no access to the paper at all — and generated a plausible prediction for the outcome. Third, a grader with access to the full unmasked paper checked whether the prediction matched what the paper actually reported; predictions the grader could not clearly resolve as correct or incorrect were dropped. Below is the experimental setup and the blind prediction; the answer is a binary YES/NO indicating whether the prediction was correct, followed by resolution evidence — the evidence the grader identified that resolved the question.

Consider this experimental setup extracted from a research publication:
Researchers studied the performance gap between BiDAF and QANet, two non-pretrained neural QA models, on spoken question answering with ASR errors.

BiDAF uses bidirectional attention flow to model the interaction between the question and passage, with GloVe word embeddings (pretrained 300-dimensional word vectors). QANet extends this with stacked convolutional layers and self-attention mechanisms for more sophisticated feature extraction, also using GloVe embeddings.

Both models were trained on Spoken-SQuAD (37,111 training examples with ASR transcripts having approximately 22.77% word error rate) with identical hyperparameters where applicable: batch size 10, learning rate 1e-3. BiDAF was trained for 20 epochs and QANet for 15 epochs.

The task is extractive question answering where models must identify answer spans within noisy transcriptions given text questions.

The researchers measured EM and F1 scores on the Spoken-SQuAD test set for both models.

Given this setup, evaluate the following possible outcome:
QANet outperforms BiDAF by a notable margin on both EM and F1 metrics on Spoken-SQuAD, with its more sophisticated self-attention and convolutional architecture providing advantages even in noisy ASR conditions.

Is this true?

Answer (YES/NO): YES